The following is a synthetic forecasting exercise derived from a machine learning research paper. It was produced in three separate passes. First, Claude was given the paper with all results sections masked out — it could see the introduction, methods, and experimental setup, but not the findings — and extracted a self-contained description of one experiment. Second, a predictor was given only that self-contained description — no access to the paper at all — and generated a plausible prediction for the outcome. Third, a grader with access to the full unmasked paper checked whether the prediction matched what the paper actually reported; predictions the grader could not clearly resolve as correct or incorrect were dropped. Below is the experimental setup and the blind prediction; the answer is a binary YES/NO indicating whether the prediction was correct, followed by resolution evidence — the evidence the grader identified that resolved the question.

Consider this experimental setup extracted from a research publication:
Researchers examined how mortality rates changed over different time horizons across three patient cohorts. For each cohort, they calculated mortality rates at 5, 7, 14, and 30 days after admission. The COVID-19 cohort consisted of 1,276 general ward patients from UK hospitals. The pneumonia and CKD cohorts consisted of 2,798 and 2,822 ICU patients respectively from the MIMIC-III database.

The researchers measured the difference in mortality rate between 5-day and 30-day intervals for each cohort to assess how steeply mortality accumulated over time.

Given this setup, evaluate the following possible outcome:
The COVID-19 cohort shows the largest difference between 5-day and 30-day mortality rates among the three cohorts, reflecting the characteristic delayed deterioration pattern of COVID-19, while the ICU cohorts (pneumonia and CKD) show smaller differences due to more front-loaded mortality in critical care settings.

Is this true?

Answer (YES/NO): YES